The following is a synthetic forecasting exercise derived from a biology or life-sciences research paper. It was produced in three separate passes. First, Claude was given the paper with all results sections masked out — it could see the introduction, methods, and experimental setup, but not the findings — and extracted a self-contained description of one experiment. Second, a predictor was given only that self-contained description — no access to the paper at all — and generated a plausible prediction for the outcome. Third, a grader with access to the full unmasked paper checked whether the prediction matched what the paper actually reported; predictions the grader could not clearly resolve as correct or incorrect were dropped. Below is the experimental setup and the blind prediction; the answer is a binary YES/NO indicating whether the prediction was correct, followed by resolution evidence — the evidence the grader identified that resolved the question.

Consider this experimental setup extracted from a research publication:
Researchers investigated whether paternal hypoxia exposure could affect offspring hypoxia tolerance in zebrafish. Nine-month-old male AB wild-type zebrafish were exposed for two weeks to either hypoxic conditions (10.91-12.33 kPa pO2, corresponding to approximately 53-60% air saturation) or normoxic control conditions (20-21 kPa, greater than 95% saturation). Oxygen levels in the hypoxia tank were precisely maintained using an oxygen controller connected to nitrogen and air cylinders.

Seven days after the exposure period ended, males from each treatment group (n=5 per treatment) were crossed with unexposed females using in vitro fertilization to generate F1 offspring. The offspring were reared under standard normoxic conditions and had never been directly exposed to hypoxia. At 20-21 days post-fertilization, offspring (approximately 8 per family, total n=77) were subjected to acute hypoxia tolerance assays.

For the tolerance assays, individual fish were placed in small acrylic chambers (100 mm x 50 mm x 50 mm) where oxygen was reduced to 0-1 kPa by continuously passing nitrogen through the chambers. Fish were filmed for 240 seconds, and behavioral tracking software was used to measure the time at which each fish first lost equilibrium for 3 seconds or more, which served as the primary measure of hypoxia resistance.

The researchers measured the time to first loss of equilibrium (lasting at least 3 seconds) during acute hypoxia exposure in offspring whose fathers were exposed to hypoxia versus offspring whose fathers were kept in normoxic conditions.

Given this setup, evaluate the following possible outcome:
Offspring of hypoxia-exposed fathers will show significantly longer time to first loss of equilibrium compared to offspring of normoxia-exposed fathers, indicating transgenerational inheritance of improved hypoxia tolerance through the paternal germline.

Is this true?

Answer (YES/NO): NO